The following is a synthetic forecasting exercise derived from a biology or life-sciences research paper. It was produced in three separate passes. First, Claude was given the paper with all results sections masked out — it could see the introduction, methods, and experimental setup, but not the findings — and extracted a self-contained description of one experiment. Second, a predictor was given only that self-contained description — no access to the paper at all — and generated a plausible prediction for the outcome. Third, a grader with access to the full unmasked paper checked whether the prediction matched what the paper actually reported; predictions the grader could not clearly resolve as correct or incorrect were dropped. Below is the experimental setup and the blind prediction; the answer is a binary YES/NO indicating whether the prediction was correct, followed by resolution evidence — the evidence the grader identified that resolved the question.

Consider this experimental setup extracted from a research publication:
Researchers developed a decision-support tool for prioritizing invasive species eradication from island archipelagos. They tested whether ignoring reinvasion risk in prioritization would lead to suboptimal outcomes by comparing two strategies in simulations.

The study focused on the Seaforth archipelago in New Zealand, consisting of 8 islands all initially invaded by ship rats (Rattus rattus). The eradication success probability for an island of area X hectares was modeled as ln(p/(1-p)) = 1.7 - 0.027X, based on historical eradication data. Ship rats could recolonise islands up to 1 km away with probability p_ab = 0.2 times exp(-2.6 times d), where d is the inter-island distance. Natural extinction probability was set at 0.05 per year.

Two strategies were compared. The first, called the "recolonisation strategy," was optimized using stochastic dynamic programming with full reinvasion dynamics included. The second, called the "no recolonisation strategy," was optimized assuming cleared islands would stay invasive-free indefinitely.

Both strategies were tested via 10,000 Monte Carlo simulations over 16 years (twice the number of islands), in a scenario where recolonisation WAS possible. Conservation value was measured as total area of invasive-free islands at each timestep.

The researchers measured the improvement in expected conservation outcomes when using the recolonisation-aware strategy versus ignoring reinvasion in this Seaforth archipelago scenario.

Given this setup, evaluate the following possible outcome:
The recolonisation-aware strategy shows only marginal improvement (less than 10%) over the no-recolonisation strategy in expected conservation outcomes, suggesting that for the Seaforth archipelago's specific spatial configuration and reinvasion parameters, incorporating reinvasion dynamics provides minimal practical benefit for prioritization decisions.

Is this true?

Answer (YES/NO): YES